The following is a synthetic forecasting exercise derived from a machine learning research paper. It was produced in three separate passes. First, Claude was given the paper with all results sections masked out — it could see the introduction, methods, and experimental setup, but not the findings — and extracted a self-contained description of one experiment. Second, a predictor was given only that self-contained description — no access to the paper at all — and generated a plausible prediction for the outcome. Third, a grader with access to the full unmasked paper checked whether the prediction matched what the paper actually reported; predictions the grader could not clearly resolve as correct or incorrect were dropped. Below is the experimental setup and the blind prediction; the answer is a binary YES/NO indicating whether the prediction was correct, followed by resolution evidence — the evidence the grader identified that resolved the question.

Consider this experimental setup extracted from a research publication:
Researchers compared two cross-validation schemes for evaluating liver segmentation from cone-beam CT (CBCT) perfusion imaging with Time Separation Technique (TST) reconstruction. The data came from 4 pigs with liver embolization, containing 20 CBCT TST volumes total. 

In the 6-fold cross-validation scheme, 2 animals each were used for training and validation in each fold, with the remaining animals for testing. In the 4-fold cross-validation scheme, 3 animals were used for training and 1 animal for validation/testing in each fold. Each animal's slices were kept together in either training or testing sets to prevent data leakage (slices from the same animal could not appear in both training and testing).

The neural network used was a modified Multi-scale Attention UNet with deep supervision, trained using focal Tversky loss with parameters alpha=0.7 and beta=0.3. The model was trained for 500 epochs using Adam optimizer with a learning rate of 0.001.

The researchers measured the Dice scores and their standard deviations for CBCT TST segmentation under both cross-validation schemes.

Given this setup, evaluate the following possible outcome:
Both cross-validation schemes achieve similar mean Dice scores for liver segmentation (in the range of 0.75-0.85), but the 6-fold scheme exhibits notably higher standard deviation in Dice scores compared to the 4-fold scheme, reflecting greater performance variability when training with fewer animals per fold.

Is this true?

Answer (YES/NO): NO